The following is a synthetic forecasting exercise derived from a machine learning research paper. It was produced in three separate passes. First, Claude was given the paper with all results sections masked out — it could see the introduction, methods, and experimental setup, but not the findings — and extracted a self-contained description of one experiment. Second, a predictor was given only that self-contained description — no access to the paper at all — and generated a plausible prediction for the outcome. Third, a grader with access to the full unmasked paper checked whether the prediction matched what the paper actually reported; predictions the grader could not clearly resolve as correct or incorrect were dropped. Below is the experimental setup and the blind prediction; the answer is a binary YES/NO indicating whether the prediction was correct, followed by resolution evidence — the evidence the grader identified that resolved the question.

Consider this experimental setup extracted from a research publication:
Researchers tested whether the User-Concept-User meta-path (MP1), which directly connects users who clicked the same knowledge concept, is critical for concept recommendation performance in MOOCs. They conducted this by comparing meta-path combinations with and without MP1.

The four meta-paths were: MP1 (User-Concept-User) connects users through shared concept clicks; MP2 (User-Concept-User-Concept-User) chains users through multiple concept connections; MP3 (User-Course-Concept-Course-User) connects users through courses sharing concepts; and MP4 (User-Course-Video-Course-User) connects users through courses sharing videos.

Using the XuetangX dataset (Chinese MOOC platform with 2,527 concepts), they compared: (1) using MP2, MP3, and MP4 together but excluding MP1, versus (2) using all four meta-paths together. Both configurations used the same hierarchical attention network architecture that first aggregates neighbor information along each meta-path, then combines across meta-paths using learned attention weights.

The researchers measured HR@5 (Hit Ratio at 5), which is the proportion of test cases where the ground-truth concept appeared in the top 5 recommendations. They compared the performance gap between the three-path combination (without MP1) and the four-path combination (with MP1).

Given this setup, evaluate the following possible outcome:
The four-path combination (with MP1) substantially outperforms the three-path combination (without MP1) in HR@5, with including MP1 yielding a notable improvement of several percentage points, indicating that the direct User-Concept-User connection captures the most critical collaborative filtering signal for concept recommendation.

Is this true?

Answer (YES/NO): YES